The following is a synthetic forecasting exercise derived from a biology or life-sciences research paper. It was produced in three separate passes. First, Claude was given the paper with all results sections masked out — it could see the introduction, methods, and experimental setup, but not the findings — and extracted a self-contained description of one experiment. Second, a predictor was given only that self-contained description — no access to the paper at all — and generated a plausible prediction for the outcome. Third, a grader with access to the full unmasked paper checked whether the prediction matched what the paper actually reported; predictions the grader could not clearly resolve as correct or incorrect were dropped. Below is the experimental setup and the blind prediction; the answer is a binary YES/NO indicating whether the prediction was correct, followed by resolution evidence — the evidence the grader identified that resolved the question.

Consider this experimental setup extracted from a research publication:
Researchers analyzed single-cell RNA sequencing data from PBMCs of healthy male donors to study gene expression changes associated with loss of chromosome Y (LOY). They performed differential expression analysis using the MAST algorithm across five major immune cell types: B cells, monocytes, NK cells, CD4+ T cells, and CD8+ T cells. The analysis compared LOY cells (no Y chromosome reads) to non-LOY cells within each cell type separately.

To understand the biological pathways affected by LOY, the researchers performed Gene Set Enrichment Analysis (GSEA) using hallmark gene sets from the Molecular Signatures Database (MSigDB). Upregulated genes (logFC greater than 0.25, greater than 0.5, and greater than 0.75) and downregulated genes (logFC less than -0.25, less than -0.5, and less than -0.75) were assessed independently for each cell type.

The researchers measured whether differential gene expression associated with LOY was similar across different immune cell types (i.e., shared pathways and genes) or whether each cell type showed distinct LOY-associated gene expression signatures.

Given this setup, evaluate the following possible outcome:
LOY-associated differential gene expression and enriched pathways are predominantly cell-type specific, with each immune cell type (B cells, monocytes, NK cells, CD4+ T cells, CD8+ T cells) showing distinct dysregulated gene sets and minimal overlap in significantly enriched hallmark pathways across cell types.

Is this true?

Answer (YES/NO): YES